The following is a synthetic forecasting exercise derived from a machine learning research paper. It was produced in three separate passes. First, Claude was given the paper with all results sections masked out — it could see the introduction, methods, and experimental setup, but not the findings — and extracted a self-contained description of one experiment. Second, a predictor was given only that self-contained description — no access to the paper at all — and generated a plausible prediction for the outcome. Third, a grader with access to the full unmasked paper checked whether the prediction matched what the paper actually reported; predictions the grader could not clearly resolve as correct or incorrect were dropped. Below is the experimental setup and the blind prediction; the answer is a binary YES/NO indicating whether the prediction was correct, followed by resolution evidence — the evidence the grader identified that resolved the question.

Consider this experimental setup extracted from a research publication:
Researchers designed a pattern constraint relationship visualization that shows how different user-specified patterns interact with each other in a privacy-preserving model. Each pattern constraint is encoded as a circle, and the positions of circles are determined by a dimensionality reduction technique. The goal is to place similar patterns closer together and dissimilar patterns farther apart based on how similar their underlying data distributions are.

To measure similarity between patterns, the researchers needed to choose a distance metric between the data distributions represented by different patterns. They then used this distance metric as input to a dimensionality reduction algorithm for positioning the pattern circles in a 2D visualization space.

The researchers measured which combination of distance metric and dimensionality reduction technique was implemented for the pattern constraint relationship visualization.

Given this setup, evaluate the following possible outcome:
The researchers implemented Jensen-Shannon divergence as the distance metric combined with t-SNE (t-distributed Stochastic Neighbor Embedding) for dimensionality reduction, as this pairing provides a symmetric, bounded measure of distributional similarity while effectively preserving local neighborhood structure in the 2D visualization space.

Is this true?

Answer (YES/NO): NO